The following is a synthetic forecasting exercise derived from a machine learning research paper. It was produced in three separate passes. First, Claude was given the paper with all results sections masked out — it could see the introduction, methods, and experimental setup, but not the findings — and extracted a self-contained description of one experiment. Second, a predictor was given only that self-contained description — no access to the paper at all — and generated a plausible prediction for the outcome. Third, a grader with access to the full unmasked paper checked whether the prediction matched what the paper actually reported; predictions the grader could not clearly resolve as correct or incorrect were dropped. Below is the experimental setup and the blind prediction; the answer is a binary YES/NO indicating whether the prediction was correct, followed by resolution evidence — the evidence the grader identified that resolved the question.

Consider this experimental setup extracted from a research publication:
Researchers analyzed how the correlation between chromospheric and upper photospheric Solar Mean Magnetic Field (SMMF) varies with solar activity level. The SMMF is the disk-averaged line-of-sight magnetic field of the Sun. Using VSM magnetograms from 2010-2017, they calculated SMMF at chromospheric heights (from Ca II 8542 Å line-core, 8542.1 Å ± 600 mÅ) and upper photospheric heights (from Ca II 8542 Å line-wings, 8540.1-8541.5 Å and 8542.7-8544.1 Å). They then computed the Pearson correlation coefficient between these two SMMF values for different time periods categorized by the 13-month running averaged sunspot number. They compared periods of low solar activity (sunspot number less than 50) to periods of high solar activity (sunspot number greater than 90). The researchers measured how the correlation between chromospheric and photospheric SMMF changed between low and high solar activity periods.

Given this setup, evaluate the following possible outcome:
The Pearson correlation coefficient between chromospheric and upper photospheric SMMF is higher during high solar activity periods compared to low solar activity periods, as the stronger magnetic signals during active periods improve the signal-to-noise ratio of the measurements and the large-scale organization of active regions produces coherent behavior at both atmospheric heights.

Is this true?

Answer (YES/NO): NO